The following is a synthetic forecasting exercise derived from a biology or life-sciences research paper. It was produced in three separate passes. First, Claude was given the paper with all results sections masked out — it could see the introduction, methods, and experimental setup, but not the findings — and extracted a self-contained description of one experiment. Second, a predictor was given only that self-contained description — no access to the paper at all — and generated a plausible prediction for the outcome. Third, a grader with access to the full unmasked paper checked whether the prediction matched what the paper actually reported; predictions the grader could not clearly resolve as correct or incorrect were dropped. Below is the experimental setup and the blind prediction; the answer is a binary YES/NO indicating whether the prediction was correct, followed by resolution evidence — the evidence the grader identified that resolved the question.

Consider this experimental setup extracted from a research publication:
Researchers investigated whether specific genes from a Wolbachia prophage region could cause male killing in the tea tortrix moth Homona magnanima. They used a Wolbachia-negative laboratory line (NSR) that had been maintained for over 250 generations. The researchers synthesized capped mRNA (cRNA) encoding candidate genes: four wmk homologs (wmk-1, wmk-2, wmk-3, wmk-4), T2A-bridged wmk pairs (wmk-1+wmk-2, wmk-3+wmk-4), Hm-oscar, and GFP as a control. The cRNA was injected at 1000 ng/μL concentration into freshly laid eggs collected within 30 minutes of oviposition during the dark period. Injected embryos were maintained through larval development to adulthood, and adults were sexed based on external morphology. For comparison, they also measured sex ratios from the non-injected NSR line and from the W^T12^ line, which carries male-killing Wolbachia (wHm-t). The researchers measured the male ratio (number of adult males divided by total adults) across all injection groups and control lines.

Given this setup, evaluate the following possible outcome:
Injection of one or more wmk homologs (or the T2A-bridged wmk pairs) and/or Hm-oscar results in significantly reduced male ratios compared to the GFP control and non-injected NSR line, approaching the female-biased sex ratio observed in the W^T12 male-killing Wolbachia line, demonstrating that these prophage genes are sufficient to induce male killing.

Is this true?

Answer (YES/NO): NO